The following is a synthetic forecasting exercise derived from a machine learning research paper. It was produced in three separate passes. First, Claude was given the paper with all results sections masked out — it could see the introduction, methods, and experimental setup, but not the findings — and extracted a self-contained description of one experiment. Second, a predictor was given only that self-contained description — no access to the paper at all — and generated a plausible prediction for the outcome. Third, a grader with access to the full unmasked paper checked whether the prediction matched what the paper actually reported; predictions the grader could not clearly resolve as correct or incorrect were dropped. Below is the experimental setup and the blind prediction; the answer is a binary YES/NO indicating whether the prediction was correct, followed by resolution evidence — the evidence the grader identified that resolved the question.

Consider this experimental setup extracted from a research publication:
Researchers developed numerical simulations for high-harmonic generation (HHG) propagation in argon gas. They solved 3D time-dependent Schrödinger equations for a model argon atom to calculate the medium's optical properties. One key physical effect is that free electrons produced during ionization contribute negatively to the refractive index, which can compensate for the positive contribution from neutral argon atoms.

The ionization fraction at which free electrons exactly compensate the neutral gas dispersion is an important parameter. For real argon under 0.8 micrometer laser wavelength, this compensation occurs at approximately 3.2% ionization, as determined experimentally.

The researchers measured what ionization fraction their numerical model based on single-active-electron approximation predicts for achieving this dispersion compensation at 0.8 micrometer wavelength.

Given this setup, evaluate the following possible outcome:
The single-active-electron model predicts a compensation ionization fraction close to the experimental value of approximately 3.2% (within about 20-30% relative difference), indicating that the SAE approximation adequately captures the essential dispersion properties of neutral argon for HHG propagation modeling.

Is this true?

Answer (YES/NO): YES